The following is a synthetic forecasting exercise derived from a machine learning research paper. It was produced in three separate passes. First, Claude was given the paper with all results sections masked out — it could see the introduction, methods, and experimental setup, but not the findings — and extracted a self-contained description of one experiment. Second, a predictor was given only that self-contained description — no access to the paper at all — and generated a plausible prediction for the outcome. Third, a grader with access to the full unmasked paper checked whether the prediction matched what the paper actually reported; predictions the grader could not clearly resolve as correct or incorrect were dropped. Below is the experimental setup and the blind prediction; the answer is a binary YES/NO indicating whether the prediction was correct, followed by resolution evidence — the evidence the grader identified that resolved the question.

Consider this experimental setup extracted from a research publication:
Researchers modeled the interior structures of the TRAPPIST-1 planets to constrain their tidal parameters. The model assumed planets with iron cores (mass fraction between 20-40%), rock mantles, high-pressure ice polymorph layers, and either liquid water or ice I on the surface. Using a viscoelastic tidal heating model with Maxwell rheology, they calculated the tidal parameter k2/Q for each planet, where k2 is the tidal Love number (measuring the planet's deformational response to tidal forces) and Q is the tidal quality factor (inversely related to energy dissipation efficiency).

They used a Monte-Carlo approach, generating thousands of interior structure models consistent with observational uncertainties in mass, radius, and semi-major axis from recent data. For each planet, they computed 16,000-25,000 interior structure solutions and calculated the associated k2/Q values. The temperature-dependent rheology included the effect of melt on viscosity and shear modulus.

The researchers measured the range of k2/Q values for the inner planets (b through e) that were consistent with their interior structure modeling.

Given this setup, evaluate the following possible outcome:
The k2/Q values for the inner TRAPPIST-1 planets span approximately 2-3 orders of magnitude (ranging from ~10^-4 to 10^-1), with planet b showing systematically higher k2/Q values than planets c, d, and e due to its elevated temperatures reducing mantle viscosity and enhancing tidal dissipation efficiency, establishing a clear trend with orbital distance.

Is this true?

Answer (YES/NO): NO